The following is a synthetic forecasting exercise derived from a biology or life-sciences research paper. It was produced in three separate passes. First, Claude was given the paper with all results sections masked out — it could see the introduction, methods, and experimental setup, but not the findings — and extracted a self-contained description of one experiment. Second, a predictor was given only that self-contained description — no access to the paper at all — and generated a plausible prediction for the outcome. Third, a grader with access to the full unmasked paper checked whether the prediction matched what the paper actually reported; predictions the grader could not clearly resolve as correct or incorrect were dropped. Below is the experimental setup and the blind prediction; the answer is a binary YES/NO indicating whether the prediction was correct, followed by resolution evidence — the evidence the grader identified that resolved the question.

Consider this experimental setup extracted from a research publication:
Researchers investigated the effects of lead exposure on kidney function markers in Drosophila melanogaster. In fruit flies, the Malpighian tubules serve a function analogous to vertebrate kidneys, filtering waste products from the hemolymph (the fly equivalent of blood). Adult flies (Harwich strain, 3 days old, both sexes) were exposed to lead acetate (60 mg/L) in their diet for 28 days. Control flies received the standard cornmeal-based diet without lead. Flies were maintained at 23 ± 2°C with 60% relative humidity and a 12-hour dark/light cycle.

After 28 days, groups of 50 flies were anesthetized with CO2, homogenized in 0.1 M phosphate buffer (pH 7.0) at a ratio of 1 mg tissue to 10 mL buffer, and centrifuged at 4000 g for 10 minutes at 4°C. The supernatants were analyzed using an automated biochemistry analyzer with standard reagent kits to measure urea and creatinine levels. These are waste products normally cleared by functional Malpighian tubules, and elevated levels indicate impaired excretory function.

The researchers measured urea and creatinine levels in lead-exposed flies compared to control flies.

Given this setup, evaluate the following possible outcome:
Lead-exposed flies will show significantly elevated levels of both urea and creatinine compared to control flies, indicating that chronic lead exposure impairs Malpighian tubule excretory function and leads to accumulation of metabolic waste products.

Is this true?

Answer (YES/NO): NO